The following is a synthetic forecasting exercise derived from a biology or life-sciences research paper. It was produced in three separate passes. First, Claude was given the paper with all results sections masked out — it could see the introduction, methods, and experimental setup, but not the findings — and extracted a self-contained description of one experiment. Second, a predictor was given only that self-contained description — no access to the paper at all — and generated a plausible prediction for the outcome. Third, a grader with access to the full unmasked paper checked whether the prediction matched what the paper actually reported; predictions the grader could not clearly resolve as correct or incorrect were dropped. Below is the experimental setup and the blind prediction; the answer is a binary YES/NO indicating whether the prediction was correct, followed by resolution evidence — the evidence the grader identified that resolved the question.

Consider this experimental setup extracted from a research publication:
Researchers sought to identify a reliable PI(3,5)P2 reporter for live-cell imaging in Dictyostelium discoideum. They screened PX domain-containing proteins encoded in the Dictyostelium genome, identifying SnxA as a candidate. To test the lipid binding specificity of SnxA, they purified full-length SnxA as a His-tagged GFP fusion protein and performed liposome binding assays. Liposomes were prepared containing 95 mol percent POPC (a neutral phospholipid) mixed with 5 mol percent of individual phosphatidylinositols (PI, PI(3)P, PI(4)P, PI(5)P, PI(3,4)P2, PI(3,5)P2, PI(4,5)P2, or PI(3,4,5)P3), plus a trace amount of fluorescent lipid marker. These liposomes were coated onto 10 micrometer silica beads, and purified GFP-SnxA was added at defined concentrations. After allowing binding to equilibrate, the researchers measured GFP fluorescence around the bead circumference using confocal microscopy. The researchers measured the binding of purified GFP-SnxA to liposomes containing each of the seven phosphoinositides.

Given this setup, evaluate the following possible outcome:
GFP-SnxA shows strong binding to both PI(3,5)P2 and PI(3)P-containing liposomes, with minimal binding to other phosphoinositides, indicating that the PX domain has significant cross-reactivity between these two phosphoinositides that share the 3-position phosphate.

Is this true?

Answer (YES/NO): NO